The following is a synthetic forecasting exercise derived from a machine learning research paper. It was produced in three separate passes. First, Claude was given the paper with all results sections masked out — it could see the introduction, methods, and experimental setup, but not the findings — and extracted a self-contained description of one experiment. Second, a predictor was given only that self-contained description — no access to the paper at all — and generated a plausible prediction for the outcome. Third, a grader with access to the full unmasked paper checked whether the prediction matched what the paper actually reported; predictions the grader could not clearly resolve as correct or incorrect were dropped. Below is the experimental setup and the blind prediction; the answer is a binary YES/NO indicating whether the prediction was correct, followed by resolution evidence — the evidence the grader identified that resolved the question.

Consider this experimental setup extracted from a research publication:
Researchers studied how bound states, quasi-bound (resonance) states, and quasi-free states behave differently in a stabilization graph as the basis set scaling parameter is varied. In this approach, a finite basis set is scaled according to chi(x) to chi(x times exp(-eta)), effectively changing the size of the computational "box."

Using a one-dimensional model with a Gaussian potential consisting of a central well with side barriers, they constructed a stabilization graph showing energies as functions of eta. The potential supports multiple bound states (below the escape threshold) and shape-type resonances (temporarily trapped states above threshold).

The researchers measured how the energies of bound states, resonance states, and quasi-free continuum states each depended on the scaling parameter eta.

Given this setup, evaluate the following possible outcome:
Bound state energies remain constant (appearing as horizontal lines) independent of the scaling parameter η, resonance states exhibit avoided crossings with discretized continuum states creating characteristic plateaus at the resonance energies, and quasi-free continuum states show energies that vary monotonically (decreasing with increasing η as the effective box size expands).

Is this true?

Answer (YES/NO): YES